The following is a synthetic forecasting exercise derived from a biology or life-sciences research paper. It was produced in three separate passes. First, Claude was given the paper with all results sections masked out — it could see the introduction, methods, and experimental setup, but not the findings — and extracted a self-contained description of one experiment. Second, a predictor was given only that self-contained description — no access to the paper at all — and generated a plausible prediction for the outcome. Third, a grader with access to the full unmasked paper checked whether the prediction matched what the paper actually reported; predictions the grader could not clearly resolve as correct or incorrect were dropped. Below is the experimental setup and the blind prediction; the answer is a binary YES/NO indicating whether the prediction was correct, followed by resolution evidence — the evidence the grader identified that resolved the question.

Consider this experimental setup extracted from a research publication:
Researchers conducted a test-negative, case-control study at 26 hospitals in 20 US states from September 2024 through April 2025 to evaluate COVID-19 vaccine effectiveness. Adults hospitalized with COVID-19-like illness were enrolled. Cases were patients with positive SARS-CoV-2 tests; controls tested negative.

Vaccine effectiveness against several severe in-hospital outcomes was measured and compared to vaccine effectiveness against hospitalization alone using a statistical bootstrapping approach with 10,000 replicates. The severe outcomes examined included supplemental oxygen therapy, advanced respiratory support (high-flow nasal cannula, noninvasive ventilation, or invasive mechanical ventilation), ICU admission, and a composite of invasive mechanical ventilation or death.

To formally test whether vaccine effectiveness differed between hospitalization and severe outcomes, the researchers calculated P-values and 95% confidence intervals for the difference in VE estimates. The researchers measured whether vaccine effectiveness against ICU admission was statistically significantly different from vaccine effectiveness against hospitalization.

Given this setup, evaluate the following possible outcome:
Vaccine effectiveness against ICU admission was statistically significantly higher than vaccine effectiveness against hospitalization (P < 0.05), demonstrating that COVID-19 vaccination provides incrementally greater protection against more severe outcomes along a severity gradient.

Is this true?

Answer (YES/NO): NO